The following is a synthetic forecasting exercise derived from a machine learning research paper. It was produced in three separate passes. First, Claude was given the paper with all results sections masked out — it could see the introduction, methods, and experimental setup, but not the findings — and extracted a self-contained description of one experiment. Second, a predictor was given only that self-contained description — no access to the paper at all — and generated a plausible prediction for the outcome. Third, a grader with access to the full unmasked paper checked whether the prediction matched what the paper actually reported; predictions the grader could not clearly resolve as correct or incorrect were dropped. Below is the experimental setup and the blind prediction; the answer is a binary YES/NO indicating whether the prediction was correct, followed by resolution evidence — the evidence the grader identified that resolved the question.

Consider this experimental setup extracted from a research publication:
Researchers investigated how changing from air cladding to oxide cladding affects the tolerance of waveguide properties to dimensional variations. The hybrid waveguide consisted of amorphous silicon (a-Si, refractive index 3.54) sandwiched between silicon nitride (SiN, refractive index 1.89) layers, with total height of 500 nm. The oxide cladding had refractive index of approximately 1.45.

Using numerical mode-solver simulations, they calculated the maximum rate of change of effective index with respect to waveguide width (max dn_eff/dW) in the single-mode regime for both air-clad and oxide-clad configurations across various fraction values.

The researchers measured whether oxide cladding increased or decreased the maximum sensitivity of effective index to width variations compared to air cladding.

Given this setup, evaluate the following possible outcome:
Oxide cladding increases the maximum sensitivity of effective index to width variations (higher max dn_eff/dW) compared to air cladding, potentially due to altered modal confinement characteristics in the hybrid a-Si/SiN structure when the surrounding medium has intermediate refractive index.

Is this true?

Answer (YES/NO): NO